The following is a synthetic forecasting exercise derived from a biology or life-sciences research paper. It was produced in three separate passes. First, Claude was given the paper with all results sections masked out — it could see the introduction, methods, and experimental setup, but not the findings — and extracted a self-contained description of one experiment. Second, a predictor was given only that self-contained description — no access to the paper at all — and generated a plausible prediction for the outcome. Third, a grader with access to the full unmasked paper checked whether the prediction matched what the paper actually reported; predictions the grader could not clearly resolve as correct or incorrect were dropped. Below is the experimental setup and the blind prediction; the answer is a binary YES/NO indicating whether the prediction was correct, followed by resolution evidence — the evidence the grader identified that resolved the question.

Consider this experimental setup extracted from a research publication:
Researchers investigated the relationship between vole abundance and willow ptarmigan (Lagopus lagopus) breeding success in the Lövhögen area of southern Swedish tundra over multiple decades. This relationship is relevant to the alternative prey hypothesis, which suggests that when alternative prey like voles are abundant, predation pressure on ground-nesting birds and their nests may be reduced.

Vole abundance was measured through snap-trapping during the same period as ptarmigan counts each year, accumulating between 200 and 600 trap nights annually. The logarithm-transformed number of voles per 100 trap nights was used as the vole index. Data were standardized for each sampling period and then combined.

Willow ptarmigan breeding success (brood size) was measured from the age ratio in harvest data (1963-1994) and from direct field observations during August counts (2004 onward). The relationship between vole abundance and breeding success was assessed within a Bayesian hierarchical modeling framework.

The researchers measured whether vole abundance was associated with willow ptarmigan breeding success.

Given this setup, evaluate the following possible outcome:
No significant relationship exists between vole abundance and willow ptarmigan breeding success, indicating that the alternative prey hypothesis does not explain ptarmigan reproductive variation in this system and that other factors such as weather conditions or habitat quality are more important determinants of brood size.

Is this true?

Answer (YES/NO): NO